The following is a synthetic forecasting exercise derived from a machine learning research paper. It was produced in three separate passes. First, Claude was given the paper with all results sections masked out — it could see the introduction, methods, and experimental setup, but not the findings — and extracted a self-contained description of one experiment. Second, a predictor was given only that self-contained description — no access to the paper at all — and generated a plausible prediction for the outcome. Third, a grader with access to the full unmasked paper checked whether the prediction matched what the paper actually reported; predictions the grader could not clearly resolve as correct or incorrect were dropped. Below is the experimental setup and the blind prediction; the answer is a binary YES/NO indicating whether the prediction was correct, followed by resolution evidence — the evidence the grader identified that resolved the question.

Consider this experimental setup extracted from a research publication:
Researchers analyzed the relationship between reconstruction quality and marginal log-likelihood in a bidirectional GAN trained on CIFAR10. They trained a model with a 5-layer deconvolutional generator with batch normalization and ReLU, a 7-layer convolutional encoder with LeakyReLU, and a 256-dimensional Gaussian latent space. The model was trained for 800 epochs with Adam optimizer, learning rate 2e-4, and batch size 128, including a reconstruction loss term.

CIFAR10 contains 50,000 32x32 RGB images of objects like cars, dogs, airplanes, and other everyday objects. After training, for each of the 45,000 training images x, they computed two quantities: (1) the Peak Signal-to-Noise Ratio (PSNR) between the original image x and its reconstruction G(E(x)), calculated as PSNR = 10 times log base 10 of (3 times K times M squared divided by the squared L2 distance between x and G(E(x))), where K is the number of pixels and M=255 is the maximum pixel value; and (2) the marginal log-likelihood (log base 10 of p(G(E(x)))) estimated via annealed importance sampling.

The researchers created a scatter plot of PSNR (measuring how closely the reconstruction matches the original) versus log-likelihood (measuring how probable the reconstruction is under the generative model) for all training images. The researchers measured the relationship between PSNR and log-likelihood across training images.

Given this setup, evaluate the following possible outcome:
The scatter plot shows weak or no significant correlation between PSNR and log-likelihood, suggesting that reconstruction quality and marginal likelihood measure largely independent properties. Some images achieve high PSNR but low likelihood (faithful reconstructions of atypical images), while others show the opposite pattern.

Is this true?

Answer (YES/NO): NO